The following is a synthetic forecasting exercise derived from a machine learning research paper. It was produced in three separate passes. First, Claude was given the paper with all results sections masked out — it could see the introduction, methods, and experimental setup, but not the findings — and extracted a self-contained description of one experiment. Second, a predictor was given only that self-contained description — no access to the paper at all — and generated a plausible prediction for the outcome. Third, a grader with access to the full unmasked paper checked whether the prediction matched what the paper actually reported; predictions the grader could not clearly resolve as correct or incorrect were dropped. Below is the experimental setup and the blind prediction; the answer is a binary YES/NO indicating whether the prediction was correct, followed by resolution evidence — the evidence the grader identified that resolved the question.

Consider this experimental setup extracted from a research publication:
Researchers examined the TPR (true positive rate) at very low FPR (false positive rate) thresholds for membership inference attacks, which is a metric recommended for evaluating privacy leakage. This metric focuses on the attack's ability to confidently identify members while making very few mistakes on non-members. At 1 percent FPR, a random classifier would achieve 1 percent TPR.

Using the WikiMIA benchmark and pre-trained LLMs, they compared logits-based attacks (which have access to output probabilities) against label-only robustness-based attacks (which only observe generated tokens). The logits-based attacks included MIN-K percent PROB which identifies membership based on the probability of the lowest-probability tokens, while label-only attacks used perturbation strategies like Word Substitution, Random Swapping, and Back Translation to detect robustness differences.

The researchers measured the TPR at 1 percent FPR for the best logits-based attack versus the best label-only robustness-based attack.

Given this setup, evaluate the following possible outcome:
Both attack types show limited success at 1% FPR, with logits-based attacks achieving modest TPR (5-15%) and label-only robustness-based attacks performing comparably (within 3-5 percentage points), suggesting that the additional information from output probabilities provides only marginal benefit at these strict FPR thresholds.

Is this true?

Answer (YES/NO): NO